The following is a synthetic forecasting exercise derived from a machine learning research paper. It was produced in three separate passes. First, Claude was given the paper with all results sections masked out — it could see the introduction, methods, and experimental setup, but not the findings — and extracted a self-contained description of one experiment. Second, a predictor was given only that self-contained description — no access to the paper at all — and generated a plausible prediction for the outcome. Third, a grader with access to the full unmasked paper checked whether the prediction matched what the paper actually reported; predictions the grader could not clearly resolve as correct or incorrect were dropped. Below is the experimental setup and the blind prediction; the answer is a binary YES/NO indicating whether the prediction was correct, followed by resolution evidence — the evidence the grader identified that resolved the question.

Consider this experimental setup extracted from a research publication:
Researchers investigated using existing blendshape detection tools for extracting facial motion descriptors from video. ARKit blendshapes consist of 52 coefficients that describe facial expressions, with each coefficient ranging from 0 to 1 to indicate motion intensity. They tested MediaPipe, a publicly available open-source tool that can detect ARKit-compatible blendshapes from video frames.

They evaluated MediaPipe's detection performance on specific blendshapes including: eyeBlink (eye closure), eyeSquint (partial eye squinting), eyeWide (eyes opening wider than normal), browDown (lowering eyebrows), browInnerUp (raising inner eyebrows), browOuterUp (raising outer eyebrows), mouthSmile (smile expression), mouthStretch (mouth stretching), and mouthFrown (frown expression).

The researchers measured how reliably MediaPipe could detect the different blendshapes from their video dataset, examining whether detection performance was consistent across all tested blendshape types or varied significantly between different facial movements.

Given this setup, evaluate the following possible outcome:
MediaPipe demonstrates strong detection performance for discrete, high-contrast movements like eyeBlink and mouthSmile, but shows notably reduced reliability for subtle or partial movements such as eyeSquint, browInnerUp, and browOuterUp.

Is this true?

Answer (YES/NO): NO